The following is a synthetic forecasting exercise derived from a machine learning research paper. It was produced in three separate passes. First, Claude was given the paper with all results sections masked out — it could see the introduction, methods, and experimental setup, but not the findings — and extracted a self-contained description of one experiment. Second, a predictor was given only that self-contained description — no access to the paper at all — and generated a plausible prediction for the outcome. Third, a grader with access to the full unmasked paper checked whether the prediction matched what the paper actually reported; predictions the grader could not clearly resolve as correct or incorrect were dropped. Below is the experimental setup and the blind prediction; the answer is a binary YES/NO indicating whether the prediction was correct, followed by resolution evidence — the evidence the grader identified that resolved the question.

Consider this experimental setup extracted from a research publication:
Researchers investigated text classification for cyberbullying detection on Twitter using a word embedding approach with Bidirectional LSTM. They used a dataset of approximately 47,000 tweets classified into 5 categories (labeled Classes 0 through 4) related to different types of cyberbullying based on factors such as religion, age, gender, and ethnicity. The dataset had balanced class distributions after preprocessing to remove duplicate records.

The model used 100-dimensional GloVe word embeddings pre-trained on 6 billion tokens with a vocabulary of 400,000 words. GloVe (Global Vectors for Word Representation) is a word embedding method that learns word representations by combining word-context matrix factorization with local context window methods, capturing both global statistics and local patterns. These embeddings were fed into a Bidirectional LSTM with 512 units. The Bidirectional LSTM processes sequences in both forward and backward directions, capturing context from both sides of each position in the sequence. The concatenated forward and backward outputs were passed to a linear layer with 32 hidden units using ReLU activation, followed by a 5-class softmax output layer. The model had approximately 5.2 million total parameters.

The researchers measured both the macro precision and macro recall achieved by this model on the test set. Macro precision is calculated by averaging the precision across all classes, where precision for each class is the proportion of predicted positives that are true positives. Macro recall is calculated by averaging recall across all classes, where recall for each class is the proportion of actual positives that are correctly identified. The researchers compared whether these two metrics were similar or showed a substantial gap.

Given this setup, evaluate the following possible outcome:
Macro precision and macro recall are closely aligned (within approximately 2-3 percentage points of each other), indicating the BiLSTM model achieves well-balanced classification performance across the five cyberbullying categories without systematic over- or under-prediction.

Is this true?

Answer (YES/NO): YES